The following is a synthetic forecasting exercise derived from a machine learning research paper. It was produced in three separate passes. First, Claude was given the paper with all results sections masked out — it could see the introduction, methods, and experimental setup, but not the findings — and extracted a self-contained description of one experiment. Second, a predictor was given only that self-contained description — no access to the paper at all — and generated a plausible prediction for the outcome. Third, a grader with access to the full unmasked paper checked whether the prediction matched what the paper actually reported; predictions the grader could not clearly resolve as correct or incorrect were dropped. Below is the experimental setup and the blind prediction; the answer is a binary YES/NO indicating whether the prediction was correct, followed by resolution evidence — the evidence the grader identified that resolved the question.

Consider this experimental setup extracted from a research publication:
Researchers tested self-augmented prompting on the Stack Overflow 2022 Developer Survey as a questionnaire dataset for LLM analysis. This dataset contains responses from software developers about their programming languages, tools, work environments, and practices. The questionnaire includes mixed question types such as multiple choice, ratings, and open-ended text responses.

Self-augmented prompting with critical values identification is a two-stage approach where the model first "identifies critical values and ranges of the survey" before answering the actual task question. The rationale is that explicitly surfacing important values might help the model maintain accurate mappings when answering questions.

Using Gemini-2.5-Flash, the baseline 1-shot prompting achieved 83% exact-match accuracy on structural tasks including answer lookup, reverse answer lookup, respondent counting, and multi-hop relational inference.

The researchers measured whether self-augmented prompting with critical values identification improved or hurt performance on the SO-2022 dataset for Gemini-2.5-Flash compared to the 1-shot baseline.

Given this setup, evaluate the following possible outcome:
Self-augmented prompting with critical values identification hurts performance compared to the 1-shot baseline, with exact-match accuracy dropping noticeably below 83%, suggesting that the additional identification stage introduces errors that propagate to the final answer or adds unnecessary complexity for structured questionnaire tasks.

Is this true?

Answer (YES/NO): YES